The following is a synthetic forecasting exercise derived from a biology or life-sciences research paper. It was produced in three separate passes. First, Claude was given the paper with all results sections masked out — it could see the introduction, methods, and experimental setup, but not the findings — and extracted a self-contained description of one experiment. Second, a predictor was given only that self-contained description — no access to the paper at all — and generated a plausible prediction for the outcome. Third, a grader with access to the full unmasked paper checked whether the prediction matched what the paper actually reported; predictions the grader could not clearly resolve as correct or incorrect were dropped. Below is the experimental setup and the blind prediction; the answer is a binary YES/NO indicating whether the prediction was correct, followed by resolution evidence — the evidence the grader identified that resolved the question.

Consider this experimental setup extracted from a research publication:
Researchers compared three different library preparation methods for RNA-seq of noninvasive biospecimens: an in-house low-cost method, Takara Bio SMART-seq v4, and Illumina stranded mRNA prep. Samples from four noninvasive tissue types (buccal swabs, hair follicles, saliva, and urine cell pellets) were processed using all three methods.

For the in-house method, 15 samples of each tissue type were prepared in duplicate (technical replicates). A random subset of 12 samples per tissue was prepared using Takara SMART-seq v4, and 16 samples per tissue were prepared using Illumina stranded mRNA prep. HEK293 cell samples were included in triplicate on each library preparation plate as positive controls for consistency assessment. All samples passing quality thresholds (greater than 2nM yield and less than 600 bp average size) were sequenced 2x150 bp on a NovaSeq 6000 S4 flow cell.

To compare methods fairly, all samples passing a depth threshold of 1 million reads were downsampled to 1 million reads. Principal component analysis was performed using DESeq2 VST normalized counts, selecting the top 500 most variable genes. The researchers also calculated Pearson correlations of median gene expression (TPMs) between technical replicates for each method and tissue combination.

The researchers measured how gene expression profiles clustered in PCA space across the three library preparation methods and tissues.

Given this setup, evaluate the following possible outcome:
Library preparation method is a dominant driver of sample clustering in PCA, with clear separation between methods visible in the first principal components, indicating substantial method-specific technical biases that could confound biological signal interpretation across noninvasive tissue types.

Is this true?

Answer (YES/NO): NO